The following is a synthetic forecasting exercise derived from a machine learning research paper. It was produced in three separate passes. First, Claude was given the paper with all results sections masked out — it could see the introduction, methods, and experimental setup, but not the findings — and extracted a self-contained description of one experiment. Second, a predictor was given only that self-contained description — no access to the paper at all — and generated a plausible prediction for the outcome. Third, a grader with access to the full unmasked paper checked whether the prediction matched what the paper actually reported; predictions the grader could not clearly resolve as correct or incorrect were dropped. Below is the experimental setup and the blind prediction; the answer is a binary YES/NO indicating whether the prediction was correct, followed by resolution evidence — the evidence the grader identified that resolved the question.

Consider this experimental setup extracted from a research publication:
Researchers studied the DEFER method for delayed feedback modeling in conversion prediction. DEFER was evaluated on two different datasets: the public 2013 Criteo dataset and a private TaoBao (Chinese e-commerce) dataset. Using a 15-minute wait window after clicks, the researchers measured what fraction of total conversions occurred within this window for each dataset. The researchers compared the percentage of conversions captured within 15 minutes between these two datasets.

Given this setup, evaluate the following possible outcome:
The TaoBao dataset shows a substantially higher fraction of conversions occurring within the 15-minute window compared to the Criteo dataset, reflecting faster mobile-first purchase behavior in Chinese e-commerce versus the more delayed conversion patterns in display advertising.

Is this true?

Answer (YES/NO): YES